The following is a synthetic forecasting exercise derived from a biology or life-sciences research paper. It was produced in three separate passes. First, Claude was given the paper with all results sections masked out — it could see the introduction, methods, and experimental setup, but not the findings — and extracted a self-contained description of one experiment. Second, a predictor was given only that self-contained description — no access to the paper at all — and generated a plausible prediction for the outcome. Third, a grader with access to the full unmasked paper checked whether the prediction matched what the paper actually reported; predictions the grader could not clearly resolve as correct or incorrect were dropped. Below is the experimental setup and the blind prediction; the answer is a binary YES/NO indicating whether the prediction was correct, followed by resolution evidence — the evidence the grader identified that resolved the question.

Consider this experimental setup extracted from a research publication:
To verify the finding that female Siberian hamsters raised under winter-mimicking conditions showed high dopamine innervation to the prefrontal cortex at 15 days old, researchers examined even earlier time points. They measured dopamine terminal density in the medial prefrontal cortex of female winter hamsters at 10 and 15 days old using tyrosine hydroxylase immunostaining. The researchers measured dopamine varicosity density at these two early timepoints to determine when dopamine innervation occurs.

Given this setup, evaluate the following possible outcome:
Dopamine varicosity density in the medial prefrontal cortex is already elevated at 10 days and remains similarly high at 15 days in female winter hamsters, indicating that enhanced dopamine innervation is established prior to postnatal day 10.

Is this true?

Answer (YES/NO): NO